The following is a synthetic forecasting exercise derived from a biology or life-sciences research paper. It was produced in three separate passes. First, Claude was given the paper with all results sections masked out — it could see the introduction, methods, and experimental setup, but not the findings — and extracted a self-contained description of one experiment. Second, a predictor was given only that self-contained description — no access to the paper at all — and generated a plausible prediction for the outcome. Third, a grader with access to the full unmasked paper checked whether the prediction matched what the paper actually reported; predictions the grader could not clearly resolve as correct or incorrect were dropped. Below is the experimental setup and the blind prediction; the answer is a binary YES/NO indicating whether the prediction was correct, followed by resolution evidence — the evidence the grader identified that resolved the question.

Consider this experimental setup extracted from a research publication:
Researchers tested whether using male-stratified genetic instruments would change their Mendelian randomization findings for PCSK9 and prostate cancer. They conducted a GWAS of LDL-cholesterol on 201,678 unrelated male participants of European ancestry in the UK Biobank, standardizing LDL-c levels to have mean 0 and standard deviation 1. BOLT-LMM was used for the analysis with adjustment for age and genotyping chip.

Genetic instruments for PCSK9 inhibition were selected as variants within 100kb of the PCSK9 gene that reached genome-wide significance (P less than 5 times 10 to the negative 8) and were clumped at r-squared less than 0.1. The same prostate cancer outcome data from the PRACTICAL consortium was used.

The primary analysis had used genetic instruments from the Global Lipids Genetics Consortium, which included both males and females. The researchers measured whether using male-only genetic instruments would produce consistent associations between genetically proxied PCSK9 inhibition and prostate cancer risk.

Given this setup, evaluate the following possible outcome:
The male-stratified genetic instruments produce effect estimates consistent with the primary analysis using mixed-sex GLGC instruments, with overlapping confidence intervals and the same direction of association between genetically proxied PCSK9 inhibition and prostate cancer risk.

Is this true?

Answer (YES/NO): YES